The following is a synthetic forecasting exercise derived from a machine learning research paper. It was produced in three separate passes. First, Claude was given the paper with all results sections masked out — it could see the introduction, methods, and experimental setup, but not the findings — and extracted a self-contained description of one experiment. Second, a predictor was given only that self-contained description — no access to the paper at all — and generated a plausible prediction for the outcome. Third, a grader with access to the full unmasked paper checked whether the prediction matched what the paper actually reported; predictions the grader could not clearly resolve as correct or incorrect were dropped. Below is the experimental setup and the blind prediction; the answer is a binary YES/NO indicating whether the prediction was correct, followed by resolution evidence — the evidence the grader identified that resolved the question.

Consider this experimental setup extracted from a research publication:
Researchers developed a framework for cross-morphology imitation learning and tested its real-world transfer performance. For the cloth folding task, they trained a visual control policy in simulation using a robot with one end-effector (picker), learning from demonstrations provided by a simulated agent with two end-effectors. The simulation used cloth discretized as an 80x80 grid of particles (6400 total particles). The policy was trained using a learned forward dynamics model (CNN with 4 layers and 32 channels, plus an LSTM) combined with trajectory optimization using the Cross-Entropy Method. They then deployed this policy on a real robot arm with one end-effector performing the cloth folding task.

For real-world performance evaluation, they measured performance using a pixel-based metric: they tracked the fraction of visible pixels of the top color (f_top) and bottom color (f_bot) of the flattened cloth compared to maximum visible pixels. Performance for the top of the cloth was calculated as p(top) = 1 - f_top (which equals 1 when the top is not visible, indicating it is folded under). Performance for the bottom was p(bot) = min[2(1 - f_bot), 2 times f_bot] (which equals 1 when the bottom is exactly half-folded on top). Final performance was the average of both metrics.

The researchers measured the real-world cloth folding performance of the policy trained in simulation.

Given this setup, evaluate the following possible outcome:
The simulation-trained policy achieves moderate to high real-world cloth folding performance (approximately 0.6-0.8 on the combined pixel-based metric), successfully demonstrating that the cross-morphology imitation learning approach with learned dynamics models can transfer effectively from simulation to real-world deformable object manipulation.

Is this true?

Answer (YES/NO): YES